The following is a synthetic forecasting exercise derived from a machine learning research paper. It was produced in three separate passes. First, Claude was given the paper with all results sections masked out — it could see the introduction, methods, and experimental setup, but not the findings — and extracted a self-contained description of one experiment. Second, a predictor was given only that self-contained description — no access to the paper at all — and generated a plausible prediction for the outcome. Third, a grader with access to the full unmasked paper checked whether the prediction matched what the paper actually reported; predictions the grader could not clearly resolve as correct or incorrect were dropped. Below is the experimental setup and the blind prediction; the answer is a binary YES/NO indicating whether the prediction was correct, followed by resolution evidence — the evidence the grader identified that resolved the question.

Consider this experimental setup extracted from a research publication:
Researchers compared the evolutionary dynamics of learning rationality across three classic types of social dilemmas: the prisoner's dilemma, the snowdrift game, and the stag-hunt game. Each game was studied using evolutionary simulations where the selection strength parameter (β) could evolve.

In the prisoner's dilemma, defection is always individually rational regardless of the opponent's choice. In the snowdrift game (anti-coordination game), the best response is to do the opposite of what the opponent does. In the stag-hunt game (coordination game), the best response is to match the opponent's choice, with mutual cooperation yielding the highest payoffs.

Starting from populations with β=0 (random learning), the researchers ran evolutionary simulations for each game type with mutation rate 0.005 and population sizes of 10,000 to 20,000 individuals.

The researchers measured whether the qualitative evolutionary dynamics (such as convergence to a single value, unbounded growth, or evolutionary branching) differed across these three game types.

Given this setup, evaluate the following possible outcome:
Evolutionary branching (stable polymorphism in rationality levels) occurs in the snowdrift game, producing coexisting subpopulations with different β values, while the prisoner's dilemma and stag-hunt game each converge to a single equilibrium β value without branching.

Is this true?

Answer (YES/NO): NO